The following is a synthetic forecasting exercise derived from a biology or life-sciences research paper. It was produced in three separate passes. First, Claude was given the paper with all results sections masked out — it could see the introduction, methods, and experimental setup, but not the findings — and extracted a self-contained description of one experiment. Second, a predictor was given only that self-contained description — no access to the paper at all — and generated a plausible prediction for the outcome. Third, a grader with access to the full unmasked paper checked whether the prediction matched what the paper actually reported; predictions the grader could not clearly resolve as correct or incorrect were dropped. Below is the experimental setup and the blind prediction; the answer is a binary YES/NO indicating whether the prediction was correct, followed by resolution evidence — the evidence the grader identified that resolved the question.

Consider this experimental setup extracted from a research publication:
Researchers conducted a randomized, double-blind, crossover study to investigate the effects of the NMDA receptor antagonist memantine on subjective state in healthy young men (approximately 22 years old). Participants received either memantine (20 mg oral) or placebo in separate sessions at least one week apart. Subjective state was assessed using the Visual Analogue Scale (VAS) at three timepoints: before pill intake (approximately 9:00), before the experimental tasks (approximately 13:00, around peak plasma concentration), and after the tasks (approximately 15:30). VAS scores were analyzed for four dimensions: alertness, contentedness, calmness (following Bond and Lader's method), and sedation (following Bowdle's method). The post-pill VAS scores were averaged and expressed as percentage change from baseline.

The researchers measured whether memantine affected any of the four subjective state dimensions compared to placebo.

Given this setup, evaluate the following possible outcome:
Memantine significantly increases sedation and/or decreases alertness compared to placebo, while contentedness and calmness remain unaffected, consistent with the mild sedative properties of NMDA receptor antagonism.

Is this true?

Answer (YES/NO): NO